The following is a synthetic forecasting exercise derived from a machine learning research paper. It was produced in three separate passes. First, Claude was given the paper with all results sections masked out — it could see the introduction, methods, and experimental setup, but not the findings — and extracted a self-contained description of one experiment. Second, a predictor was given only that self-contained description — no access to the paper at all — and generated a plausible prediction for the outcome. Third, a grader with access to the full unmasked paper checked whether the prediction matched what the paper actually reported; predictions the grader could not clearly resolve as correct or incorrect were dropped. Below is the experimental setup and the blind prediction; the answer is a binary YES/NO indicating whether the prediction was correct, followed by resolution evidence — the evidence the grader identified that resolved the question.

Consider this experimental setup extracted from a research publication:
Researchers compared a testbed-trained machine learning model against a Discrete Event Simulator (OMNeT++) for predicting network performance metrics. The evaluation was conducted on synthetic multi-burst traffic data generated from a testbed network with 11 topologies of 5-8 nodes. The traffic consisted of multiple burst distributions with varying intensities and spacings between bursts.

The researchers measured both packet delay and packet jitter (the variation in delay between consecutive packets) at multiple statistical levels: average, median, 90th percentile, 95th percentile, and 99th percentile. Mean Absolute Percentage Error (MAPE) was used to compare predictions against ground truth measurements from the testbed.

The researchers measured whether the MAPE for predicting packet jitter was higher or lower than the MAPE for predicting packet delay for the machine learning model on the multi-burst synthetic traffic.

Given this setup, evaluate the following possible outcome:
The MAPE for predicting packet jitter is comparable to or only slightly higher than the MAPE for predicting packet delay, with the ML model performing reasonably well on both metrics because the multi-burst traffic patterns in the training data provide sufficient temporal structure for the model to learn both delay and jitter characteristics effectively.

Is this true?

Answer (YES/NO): NO